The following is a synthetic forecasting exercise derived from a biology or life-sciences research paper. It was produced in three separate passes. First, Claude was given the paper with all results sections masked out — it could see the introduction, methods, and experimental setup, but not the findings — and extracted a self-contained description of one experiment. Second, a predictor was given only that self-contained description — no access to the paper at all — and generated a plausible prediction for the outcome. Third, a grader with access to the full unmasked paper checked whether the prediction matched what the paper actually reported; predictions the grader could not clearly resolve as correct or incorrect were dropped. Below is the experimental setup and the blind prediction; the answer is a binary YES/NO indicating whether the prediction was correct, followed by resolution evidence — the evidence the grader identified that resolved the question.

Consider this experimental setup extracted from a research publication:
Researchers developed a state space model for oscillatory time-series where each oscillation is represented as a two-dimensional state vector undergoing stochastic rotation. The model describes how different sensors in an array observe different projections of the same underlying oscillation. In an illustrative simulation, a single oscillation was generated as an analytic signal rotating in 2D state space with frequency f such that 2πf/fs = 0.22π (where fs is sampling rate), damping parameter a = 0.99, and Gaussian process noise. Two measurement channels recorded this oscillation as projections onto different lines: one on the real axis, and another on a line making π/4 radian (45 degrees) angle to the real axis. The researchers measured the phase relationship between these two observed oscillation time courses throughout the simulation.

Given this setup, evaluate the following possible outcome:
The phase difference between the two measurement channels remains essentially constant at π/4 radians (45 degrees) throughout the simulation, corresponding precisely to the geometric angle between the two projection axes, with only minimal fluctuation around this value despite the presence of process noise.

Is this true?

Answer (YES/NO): YES